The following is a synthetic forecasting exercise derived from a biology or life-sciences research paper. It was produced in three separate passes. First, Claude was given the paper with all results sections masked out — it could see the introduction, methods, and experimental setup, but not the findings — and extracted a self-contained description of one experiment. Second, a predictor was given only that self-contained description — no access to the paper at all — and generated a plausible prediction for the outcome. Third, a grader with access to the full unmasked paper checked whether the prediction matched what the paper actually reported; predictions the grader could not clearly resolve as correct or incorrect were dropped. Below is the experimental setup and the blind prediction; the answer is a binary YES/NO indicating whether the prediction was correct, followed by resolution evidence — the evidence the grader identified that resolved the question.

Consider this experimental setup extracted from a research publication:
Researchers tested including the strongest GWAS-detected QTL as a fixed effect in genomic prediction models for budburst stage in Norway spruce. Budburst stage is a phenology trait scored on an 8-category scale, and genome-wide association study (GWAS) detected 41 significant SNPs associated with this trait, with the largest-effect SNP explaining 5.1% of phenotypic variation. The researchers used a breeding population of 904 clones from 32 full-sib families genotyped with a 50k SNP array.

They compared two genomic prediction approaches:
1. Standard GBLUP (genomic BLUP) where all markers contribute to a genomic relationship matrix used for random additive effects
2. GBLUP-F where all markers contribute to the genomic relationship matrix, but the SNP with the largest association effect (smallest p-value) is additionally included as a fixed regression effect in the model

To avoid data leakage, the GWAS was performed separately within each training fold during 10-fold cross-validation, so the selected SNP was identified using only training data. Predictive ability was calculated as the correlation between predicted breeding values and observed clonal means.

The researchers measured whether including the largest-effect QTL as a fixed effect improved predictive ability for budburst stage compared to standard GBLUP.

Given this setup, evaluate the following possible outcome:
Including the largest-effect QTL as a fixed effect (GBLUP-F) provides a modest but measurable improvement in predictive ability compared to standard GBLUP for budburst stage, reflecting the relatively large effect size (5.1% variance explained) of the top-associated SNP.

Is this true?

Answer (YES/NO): YES